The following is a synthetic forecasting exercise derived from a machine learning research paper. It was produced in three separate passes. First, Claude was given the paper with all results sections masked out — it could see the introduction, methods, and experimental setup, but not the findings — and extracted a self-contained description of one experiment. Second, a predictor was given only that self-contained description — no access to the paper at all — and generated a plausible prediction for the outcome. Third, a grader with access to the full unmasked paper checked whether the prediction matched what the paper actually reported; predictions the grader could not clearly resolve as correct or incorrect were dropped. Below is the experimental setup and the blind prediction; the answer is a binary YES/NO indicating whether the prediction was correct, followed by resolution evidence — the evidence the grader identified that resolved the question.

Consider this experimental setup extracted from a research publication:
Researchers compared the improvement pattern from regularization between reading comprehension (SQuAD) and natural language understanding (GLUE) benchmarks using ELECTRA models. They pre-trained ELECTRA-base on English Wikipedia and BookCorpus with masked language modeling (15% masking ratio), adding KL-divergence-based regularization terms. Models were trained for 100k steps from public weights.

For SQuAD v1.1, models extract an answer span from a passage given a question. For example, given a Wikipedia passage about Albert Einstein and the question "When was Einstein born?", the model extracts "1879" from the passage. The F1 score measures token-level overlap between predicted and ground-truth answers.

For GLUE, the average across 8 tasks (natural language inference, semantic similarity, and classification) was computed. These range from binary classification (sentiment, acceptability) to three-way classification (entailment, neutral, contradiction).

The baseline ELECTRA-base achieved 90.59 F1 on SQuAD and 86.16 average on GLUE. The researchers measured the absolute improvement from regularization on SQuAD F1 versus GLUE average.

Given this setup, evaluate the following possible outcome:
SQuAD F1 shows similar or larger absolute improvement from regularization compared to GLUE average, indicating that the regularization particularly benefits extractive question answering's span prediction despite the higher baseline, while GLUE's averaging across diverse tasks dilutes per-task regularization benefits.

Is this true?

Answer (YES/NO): NO